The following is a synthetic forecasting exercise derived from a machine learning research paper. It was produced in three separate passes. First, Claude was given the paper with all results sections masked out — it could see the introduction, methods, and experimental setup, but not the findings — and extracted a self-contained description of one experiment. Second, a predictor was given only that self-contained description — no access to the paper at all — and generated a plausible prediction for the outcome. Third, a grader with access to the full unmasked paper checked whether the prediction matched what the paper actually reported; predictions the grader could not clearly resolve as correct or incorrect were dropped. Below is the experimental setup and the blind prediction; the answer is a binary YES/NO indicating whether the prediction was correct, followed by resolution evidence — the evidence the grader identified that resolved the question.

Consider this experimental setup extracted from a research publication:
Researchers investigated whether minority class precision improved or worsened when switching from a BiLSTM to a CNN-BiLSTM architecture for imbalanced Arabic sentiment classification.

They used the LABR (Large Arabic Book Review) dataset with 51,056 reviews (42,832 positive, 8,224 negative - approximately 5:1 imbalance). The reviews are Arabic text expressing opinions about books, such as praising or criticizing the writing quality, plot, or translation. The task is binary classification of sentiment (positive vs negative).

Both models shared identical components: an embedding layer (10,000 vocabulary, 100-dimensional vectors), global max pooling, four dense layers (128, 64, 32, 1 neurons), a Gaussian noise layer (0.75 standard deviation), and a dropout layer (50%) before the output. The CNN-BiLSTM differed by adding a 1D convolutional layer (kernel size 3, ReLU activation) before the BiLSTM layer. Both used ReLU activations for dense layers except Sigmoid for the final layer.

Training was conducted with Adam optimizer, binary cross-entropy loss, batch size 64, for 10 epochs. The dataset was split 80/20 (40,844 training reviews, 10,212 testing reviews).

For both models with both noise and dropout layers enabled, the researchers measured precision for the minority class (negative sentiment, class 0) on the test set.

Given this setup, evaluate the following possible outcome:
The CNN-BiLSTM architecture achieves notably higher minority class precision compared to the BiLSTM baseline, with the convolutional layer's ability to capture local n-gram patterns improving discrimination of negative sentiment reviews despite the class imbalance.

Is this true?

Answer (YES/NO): NO